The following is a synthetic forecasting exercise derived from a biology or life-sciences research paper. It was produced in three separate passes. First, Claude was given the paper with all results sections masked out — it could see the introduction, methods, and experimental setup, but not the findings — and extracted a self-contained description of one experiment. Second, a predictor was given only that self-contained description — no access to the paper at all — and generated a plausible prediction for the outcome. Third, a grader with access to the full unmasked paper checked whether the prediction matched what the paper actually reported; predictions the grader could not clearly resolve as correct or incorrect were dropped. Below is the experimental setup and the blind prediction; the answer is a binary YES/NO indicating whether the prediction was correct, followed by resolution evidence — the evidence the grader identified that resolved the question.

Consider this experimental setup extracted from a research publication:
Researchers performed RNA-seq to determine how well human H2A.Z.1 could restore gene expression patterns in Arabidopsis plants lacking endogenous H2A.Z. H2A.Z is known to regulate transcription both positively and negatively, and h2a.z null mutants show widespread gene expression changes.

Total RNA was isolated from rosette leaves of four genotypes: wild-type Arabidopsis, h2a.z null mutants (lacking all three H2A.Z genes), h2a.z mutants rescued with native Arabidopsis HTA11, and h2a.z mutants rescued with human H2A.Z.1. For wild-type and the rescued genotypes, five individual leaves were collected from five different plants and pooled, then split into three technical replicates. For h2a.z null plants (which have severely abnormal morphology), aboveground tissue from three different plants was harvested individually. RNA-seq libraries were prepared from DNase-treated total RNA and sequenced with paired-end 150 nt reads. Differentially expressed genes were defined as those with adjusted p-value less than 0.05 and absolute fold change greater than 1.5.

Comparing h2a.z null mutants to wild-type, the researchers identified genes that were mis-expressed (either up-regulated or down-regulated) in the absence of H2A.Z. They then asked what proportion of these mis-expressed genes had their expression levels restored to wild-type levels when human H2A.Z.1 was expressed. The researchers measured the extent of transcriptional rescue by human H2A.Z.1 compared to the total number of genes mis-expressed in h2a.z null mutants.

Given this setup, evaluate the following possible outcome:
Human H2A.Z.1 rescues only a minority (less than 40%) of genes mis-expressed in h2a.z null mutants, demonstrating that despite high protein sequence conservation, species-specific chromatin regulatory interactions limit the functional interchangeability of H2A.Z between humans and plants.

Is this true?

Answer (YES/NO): NO